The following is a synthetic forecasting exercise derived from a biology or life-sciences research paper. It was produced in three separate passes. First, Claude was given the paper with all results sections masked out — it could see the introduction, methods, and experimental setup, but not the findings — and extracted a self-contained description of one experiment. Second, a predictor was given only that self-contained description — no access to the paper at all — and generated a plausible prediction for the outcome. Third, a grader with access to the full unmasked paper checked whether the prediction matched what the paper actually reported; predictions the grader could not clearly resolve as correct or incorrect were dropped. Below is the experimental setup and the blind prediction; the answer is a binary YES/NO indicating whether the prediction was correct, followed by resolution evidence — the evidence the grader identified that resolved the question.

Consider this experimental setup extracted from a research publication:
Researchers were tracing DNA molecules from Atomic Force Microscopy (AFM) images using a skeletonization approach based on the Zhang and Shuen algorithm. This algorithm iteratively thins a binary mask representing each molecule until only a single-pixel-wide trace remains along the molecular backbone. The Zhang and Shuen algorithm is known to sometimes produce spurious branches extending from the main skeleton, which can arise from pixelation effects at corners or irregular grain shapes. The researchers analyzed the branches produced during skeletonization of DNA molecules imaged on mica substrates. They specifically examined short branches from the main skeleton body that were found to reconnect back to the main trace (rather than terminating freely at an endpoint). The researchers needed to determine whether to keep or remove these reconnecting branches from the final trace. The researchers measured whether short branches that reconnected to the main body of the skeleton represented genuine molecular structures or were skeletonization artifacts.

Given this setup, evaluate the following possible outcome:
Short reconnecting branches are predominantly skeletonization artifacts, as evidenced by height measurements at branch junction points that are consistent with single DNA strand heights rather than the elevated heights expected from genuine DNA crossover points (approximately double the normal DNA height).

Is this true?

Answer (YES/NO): NO